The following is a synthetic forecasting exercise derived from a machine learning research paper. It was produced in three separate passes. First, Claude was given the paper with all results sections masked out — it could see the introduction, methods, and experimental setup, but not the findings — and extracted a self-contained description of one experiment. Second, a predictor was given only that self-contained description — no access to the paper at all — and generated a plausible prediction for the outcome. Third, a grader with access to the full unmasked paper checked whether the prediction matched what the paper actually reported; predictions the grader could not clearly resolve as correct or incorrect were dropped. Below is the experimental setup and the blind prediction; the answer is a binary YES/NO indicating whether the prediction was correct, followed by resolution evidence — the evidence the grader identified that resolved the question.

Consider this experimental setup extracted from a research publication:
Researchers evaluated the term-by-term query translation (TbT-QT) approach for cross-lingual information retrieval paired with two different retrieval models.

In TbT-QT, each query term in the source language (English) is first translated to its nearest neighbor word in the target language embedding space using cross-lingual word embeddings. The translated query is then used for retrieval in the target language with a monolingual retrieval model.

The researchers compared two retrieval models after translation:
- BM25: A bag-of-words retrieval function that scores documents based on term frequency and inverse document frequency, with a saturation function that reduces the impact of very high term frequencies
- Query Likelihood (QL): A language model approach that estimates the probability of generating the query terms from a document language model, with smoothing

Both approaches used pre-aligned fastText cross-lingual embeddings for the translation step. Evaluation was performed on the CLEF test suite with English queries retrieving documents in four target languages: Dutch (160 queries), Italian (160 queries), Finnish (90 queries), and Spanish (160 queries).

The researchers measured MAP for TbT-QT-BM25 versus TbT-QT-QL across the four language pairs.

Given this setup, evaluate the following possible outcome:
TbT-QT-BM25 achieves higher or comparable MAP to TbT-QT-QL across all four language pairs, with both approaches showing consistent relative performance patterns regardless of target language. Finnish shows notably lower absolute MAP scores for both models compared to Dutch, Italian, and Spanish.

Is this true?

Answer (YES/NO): NO